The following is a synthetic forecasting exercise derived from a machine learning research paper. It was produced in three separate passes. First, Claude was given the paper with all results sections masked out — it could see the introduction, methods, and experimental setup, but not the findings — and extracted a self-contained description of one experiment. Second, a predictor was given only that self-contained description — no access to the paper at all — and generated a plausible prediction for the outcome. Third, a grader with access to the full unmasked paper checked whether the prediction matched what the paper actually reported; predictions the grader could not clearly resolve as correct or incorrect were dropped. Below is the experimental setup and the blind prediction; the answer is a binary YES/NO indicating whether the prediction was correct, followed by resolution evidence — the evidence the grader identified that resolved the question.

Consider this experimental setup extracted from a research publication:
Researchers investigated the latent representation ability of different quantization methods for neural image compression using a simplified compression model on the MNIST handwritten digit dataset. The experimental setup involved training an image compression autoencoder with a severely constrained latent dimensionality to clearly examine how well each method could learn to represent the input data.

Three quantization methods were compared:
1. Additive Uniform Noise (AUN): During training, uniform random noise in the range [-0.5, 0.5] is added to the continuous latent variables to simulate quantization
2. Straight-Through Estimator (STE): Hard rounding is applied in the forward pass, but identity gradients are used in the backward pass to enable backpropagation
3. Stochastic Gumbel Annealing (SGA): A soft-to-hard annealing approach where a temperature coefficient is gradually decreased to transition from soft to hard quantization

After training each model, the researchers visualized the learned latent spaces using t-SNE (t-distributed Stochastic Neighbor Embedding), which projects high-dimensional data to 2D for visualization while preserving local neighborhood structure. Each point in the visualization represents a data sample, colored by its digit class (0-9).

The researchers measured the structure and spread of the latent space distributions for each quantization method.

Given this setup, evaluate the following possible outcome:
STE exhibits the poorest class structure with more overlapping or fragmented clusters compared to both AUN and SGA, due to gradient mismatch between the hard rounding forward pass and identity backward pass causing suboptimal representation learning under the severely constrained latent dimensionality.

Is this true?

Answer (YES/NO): NO